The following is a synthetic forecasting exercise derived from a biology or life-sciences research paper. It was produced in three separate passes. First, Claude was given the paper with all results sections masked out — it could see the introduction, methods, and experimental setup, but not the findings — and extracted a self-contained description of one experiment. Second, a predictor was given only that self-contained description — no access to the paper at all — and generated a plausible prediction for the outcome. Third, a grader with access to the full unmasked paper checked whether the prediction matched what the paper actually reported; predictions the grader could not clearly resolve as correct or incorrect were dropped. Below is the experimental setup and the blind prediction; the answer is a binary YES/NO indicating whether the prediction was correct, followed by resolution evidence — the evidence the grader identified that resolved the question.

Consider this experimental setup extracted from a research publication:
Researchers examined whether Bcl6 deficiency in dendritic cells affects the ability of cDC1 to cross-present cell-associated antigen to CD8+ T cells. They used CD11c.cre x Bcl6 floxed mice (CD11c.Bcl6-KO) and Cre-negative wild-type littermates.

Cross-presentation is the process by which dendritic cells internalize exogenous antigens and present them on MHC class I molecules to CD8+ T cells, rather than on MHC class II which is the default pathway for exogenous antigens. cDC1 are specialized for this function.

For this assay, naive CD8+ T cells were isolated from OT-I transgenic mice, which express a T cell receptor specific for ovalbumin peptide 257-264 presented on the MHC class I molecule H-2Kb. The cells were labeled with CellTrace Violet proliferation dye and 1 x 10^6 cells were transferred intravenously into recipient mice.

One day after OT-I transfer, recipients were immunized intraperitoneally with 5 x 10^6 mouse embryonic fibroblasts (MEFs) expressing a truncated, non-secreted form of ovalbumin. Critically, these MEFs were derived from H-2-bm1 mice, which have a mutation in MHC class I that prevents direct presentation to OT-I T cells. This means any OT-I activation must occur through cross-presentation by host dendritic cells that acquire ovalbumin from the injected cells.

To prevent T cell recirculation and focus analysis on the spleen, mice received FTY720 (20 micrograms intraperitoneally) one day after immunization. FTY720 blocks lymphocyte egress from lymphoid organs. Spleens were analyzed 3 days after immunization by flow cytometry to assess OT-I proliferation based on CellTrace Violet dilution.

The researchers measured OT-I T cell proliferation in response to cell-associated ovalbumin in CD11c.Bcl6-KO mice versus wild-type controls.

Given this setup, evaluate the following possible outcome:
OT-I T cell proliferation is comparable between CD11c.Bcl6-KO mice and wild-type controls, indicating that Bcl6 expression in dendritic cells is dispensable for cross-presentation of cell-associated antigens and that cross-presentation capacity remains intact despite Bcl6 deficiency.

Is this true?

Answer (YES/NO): YES